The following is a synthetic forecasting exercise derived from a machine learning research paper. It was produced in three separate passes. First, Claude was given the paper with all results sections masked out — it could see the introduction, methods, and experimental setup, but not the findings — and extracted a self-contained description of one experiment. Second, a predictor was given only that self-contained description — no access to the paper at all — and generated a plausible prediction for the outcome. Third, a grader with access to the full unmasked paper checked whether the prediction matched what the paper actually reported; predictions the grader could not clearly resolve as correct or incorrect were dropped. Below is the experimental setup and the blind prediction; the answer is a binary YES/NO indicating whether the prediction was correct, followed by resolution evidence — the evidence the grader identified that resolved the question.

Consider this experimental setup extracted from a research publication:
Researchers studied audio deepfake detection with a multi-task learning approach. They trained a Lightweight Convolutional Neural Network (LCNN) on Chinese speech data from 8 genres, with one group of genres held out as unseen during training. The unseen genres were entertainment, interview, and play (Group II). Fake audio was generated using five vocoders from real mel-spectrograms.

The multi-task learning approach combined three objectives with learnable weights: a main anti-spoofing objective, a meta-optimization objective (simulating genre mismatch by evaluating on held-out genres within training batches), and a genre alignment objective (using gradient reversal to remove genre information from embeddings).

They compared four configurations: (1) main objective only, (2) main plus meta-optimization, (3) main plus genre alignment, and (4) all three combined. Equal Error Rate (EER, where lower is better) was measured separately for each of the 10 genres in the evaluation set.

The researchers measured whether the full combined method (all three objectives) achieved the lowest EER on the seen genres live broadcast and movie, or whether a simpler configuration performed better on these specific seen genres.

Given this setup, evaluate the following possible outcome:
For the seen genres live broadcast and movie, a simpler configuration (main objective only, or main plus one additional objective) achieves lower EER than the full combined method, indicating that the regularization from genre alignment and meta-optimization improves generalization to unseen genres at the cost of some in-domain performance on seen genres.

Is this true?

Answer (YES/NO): YES